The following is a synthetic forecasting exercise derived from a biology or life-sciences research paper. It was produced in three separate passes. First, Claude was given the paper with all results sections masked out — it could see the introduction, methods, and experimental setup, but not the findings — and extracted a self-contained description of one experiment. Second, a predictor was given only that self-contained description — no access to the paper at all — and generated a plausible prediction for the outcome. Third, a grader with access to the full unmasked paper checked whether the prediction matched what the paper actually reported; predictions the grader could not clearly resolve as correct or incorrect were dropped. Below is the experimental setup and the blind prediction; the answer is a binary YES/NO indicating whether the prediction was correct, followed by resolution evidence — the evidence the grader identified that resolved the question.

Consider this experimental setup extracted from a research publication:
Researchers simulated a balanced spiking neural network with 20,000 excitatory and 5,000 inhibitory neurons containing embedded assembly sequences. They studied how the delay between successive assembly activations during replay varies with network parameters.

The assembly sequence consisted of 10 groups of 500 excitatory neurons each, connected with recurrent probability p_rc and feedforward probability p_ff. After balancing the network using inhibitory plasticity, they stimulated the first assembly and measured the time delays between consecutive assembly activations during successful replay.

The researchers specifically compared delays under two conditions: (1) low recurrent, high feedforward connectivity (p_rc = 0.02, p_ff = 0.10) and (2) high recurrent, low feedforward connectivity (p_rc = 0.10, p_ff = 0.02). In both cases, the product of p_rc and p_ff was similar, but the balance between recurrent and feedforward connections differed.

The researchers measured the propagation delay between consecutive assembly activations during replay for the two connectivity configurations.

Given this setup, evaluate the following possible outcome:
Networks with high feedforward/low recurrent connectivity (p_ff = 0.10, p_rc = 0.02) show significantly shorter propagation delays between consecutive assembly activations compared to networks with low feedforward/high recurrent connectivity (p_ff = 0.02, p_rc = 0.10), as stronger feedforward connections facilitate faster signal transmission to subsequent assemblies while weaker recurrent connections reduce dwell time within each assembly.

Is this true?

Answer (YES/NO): YES